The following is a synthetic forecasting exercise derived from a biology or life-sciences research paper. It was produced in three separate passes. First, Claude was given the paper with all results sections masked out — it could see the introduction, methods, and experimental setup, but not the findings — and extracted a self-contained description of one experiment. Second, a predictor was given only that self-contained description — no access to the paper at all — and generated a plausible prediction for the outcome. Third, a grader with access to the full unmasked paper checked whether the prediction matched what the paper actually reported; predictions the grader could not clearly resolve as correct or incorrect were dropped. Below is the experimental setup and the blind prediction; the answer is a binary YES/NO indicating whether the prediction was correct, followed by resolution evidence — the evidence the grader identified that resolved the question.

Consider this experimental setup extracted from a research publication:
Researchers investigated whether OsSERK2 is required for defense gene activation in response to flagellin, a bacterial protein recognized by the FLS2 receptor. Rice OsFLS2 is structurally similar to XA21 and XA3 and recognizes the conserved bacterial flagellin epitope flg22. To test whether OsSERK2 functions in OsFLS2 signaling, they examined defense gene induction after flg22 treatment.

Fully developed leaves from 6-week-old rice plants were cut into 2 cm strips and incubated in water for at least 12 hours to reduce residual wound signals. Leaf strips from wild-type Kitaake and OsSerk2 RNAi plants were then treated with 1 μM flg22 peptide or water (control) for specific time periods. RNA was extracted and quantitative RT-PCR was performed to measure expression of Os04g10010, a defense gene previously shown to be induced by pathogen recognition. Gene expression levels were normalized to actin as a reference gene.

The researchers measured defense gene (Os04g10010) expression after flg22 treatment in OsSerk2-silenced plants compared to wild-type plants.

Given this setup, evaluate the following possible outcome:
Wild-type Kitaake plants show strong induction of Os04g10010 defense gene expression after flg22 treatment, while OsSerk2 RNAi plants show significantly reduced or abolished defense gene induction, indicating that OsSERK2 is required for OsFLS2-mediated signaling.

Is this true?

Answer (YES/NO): YES